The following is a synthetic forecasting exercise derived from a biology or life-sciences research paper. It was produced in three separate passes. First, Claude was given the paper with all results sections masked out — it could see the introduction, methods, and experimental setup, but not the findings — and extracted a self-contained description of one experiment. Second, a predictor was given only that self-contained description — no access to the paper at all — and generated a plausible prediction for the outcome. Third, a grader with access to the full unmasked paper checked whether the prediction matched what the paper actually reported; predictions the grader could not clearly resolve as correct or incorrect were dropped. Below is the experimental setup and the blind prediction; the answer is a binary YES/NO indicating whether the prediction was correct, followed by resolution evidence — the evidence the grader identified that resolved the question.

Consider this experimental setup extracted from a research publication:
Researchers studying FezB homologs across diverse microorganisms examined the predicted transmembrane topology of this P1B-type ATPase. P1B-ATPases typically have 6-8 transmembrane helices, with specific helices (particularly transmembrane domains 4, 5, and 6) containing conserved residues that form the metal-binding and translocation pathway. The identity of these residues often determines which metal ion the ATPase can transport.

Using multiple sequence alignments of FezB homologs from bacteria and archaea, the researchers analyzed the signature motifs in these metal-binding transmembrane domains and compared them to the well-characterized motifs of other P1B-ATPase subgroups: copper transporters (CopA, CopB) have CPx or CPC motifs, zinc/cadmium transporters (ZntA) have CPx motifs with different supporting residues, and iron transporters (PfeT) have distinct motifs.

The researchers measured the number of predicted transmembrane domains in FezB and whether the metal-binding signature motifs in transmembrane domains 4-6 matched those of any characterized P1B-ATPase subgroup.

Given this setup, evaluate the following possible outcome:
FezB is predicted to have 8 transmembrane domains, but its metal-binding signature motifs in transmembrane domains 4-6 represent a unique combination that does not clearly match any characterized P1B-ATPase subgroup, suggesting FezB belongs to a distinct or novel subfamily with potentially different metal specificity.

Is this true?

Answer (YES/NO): NO